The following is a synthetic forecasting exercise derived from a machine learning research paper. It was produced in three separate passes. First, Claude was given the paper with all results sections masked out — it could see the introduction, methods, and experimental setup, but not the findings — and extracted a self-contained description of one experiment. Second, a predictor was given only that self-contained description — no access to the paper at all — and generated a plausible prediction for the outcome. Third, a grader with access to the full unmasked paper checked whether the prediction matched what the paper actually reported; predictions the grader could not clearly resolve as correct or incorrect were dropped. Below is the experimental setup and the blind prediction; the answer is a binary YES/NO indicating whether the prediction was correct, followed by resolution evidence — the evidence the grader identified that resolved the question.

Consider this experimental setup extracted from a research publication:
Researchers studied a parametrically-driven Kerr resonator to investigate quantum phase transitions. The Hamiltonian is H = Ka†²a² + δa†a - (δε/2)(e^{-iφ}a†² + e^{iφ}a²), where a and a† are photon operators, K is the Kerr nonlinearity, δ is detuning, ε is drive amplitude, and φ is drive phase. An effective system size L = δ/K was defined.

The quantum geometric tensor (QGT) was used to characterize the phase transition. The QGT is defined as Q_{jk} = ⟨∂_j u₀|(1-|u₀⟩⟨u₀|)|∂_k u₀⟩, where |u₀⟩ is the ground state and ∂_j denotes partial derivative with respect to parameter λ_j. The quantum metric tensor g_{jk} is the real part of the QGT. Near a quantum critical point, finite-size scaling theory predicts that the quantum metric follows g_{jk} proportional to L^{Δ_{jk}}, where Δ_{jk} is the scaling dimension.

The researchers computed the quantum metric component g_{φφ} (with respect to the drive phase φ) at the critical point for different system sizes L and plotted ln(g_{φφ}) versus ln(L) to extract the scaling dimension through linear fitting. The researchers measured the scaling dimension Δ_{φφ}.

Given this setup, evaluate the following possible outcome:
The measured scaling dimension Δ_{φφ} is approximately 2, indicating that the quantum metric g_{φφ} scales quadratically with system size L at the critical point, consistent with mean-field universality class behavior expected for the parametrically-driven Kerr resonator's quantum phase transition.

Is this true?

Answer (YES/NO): NO